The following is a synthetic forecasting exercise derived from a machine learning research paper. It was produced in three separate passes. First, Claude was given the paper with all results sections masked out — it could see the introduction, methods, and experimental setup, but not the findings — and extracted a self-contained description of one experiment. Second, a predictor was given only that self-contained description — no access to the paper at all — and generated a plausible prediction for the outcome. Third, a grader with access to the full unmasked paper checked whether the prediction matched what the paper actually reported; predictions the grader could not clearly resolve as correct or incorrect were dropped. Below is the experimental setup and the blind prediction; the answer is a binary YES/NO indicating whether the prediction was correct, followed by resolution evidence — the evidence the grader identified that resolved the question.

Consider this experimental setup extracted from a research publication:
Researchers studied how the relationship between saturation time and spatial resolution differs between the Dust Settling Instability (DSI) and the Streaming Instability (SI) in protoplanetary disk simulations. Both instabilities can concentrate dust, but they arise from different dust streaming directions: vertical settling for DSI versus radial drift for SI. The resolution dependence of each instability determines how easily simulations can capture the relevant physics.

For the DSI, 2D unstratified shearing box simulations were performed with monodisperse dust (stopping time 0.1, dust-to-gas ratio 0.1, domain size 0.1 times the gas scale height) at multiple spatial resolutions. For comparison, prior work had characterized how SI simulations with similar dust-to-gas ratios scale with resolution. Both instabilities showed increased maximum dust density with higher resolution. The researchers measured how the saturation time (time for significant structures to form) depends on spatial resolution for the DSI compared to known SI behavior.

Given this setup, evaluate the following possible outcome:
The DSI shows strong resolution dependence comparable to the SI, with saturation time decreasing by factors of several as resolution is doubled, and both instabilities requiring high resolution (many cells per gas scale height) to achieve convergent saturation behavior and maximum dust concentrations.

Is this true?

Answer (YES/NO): NO